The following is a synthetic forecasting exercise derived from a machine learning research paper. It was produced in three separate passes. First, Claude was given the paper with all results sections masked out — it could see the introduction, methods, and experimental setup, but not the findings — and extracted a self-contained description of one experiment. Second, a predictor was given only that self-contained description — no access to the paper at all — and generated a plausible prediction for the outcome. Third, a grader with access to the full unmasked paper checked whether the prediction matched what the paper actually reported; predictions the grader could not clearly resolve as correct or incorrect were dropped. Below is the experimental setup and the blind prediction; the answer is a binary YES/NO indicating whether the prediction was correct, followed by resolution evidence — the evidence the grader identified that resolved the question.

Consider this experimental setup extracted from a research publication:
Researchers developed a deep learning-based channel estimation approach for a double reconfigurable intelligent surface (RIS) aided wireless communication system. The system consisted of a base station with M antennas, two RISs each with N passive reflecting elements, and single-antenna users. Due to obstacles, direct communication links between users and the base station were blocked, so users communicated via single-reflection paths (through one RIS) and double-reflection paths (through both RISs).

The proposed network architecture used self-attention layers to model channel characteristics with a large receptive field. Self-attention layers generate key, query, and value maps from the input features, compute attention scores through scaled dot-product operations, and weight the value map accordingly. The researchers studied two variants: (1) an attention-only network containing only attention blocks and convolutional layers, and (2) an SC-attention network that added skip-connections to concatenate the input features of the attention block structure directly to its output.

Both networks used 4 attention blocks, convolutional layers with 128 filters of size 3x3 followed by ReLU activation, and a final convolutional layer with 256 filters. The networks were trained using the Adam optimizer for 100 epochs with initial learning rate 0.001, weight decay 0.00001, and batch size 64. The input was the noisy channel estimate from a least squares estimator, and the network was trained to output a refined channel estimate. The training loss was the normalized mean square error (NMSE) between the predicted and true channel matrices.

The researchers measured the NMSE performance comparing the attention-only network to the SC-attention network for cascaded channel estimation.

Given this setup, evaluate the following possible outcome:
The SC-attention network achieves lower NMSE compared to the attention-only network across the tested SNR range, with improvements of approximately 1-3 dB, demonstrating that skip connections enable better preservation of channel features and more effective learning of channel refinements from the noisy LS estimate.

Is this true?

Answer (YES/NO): NO